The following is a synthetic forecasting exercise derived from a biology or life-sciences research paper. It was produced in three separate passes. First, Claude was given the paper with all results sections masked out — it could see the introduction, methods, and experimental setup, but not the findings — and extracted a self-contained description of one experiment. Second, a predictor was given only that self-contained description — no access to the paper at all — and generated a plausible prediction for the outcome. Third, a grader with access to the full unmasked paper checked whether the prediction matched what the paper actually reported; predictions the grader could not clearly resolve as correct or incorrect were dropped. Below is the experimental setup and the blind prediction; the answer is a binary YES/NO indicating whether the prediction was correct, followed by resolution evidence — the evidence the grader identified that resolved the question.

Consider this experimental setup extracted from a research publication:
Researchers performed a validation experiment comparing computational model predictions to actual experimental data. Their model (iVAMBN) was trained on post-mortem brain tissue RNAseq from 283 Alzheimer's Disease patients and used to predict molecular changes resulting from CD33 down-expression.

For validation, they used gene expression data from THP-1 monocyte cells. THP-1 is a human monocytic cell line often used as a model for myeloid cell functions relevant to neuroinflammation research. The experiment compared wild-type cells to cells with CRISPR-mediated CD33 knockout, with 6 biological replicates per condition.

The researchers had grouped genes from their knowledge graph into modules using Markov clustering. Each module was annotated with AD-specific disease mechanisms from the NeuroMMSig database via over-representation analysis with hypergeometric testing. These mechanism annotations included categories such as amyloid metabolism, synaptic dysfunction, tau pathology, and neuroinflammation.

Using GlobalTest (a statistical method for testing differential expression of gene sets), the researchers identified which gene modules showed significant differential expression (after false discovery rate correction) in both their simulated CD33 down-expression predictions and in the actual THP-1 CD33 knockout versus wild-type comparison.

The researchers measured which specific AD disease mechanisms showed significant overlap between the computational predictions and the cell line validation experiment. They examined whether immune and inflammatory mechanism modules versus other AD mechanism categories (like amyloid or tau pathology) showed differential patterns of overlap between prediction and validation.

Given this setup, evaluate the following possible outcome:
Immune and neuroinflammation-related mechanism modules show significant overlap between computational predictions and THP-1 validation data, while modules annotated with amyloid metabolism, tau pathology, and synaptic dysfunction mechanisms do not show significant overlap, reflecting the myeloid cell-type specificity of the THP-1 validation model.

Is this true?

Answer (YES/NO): NO